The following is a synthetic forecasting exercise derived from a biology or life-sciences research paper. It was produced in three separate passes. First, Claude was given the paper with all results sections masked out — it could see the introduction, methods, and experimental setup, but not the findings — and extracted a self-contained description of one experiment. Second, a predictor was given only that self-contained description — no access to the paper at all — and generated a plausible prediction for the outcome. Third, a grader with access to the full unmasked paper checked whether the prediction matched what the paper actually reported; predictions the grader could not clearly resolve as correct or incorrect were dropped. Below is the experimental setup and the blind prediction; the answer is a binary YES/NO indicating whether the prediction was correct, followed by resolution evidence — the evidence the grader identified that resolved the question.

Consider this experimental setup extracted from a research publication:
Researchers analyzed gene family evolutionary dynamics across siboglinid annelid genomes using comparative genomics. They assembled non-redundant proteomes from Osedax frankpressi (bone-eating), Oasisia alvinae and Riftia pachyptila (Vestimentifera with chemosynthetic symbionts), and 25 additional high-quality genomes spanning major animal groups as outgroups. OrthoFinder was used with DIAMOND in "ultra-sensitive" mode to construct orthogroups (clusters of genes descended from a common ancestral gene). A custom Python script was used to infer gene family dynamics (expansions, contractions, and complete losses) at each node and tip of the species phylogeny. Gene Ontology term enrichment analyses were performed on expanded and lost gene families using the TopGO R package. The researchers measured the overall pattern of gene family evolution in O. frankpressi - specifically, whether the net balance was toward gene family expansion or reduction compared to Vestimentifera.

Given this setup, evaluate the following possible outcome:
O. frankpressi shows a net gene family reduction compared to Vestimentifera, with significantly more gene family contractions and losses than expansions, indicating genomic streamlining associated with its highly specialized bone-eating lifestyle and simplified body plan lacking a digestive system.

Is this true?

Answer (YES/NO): YES